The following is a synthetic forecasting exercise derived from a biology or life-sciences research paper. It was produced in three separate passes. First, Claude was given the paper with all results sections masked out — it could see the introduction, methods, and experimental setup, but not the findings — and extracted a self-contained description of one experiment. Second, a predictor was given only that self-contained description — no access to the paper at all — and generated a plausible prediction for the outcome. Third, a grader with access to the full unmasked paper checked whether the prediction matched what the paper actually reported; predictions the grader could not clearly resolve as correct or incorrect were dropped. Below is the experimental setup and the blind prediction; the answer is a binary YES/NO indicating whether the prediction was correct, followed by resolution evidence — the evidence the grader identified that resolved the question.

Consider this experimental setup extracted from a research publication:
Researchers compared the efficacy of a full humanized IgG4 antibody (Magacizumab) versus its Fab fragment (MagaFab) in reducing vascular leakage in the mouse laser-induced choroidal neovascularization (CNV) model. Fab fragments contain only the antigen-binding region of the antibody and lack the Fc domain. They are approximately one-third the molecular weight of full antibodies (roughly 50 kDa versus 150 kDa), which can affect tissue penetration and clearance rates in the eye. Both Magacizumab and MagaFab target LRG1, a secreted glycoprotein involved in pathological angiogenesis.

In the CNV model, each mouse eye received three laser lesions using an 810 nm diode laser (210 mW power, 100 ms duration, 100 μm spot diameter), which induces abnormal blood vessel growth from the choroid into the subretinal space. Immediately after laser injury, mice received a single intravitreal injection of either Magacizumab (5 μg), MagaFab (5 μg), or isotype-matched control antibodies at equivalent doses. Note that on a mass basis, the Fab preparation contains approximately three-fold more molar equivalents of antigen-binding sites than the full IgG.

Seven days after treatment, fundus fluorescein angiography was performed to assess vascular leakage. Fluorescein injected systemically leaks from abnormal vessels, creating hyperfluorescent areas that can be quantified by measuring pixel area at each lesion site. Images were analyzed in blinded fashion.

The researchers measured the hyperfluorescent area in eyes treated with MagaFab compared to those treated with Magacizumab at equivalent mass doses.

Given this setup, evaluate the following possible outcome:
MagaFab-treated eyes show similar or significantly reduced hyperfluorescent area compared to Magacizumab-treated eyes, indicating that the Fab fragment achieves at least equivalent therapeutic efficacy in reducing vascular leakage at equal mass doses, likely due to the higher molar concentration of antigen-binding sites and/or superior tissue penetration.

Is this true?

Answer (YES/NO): YES